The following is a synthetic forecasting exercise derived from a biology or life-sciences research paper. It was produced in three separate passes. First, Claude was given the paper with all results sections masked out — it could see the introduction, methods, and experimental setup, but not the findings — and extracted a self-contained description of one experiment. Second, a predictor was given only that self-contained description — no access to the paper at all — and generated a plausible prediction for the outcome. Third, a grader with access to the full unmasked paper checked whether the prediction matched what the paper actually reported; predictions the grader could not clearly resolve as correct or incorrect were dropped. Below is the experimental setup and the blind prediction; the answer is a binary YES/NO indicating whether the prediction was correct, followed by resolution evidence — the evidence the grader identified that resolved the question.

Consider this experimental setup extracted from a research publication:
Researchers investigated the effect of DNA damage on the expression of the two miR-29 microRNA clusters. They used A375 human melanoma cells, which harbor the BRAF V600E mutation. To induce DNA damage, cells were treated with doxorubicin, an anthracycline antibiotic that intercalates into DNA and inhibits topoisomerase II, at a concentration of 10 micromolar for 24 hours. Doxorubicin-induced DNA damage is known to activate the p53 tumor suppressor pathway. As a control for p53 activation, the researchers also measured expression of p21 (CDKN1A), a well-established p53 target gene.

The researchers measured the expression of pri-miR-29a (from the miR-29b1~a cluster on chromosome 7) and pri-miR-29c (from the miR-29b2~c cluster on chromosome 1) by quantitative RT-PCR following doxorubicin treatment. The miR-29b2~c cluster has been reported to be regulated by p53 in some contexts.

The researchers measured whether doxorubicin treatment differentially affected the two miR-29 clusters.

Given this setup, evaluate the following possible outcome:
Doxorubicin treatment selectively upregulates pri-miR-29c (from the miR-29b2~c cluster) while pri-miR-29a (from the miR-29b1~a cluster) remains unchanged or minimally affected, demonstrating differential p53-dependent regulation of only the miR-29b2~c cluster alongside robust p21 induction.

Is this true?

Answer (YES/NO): YES